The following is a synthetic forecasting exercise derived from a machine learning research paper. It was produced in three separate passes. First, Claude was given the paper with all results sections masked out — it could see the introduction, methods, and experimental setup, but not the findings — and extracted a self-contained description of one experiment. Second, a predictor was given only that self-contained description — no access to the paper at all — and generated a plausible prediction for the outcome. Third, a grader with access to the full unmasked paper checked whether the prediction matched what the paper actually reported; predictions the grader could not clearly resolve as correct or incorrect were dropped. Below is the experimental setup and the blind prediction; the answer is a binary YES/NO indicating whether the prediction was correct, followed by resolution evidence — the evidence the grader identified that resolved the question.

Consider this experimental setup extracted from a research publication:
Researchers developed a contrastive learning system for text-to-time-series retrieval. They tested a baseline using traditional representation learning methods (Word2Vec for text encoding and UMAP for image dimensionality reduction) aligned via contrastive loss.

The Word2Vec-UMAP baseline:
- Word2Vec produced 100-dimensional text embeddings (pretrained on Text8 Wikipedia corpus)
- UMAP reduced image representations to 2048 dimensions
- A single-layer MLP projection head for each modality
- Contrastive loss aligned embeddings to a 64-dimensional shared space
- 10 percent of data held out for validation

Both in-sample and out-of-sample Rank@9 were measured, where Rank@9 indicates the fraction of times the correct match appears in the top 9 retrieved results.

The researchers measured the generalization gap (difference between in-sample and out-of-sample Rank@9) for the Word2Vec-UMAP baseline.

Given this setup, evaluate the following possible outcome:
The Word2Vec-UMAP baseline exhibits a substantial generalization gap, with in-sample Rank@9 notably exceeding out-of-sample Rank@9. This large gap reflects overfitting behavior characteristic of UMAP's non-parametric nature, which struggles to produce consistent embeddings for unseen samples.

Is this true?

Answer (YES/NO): NO